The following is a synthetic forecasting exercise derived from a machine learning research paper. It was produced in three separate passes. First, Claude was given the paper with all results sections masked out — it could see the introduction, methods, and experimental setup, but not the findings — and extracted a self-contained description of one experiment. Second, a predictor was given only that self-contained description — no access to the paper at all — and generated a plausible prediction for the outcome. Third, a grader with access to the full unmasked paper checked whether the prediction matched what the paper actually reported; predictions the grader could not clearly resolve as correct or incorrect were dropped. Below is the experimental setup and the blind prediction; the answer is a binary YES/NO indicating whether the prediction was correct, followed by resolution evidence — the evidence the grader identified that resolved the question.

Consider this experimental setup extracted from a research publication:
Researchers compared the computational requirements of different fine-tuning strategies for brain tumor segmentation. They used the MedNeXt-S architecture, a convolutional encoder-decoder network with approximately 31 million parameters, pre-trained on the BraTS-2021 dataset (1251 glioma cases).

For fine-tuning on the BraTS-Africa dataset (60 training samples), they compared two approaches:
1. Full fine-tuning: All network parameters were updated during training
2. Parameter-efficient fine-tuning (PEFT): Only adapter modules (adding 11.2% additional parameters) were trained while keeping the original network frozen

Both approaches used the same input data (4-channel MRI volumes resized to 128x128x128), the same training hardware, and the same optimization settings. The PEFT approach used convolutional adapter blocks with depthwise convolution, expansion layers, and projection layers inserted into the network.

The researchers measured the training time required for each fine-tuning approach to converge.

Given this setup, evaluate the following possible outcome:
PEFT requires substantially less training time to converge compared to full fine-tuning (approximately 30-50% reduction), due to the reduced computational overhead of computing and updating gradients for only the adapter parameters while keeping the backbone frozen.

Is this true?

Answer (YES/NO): NO